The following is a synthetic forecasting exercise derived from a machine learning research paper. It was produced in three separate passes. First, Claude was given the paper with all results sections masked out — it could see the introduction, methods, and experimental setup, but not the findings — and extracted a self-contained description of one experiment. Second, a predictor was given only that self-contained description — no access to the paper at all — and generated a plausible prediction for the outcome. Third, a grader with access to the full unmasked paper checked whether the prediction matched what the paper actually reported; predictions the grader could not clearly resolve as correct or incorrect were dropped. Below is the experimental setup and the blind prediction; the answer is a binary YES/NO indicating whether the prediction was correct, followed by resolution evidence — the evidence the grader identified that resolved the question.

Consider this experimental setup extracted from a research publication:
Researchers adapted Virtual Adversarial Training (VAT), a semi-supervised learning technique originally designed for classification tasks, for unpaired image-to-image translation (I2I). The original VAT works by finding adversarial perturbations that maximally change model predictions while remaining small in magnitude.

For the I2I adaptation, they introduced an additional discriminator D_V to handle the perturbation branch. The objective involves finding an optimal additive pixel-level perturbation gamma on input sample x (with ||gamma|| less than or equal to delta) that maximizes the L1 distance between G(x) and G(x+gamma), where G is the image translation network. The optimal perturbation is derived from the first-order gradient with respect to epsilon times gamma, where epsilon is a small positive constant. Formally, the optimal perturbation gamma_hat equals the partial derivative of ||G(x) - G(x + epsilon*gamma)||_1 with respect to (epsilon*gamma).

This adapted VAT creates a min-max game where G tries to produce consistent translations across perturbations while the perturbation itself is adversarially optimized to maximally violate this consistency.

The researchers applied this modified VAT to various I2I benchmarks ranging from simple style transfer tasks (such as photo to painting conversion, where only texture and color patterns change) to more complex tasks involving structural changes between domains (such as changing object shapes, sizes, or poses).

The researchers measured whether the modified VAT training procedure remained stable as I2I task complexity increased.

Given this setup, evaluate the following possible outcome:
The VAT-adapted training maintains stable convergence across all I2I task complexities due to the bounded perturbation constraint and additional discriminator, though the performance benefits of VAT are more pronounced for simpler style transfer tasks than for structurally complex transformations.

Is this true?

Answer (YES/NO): NO